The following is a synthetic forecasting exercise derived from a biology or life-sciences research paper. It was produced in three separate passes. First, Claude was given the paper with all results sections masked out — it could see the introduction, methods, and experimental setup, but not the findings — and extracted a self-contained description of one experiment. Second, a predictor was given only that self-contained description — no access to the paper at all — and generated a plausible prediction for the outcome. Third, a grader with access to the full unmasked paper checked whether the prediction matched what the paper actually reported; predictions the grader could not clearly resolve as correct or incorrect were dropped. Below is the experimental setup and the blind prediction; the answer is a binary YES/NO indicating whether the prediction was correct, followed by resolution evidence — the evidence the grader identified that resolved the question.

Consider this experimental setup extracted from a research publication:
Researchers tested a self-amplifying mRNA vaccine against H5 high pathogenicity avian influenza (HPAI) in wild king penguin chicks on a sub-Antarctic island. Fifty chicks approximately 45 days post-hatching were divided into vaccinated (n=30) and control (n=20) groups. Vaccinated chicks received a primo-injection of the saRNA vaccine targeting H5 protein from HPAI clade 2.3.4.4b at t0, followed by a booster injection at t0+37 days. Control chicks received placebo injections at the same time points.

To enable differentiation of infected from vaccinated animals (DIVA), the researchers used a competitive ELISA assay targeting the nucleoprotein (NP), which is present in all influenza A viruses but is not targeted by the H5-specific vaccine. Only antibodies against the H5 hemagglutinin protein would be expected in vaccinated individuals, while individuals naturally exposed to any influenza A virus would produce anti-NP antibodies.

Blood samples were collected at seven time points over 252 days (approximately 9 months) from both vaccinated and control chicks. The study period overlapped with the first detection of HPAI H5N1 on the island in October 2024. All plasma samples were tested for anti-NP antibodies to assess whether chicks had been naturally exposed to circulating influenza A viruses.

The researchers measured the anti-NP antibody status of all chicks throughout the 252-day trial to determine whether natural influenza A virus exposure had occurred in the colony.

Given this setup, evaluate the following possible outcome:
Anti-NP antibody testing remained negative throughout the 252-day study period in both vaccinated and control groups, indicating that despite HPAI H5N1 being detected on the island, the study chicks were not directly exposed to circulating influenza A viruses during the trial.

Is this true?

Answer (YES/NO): YES